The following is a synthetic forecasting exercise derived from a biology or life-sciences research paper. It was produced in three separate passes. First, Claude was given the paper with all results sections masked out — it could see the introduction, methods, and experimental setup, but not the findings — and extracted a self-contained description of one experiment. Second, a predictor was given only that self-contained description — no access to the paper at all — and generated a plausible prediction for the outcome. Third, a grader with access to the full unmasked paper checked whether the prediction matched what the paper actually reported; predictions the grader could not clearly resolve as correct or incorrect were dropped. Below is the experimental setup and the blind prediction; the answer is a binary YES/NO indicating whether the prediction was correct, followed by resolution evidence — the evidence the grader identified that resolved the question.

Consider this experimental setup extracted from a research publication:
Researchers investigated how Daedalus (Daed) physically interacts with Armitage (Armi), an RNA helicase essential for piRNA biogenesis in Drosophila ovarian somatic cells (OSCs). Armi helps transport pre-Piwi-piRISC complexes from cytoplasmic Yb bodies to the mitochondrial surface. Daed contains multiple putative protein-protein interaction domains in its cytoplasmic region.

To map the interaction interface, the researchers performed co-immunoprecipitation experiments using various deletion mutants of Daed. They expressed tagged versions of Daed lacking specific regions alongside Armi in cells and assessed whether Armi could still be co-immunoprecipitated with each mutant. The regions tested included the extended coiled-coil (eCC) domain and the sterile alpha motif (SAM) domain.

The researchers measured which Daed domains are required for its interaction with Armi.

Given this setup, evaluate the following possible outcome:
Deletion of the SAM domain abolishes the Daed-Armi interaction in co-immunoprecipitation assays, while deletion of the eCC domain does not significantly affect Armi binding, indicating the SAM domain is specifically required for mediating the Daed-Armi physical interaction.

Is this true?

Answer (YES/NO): NO